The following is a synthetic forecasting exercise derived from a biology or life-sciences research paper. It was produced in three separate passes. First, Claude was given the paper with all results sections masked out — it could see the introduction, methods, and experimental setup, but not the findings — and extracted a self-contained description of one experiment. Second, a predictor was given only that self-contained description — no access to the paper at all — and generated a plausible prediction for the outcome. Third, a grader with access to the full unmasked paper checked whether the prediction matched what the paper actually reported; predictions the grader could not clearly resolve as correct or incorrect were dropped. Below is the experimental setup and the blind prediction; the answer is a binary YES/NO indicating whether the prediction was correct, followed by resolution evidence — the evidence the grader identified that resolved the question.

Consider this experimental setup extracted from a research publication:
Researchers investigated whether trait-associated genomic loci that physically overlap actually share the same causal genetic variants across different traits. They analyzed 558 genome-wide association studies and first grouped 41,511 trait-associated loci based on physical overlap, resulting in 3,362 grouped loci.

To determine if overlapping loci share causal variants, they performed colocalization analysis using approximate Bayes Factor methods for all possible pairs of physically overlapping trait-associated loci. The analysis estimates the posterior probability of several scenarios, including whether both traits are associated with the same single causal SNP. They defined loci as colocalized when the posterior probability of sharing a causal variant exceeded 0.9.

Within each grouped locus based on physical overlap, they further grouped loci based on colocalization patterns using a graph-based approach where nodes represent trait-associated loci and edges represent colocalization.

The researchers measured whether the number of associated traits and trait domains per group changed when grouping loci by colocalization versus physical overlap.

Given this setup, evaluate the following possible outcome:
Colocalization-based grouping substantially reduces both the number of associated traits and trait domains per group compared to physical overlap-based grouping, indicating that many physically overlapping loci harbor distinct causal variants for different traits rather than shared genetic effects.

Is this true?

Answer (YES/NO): YES